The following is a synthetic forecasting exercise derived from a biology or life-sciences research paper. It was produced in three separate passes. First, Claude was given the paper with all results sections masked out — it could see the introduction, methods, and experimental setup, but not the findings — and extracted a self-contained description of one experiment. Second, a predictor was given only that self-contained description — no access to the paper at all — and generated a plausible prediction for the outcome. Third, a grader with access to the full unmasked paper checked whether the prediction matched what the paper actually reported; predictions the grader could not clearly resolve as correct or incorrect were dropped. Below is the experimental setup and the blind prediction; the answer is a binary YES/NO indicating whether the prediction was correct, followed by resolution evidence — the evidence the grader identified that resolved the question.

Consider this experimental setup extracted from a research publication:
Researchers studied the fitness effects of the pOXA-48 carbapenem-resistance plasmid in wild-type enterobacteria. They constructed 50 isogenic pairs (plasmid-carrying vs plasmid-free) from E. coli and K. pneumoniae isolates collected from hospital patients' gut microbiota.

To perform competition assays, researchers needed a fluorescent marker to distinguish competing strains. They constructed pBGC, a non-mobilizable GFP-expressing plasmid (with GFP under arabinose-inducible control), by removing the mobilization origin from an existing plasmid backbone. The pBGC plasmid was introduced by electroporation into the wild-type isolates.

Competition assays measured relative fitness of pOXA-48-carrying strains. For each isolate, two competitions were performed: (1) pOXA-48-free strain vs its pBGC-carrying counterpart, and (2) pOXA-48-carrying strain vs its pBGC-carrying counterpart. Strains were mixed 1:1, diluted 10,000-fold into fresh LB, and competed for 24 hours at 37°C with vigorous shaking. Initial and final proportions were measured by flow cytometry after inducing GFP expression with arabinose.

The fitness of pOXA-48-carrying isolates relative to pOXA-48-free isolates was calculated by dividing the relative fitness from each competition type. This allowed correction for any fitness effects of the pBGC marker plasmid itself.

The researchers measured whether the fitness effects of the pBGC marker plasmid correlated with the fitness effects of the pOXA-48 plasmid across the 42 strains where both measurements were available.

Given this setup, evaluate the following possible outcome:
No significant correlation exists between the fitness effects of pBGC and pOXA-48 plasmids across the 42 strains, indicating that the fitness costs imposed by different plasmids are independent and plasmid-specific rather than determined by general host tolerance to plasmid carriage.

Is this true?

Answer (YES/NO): YES